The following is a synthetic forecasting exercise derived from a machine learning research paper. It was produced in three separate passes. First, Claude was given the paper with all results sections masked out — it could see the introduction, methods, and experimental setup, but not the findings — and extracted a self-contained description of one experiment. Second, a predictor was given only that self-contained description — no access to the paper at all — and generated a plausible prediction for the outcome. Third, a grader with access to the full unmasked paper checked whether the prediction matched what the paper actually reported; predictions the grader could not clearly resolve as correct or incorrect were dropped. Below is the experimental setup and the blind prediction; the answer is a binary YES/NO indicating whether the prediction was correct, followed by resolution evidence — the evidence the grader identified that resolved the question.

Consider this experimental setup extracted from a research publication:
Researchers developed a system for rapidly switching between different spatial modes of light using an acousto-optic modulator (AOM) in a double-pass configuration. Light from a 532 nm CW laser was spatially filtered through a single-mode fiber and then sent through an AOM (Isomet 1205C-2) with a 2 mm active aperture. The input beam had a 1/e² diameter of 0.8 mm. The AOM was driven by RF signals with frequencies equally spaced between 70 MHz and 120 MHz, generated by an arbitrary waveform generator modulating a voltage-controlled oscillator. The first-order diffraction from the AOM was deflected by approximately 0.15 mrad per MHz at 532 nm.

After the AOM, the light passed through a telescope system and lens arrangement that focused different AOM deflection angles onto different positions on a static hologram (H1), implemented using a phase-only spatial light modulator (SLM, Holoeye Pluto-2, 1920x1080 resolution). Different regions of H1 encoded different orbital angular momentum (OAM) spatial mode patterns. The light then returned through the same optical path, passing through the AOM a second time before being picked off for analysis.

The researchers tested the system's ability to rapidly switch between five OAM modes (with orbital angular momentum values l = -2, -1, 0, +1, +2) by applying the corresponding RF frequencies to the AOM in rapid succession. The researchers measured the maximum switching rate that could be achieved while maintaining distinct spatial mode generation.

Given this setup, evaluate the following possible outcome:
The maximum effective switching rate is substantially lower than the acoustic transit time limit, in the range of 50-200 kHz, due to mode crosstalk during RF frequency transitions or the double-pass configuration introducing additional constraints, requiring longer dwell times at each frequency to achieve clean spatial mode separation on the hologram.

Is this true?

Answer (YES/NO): NO